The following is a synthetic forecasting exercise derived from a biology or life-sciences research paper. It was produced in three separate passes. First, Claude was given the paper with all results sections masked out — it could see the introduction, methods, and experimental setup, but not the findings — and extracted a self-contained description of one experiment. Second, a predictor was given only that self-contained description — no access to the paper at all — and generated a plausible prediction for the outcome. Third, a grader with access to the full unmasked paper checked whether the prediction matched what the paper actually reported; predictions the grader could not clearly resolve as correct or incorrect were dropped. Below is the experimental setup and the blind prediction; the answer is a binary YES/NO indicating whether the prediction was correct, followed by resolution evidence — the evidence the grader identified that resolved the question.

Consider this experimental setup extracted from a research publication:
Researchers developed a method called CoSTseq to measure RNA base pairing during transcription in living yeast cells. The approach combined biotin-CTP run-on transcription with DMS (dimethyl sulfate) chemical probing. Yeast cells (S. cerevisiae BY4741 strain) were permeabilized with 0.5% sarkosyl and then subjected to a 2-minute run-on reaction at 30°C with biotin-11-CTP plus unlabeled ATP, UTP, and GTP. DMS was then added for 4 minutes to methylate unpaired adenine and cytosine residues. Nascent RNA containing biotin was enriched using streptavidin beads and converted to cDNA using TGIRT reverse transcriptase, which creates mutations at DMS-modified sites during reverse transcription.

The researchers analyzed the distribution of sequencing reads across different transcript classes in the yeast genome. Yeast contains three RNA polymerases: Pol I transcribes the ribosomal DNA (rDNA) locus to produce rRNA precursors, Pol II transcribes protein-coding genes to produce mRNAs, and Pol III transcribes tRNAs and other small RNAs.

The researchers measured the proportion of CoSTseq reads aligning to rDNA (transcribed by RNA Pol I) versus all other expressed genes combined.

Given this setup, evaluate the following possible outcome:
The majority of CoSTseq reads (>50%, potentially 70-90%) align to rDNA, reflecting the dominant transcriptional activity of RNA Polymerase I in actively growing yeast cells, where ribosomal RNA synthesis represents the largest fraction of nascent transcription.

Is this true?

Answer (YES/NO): YES